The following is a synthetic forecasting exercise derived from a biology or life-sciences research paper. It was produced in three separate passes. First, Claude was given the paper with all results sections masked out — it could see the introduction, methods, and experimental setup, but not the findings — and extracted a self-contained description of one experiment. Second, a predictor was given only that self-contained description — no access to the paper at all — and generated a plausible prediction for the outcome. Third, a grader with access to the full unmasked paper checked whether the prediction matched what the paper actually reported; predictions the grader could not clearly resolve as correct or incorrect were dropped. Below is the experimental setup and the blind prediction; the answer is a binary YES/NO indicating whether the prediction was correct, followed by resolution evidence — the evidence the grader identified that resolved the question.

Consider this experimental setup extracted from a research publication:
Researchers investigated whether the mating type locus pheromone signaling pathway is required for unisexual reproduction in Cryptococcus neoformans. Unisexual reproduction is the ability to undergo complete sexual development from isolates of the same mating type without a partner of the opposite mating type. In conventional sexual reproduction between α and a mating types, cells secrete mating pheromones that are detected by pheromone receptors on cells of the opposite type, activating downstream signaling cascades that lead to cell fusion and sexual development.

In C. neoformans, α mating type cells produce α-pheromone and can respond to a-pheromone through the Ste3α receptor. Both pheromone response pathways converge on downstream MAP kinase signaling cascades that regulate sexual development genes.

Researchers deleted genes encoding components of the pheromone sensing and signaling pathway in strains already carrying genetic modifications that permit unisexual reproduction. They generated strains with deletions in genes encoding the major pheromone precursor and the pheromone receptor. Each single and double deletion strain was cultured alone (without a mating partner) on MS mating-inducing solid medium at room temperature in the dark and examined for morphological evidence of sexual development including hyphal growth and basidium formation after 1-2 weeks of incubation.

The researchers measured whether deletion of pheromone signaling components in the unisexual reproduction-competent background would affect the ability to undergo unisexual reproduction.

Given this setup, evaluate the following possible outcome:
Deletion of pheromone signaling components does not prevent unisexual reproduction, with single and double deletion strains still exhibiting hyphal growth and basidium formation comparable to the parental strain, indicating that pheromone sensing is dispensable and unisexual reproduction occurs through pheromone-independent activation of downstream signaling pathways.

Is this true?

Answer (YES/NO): YES